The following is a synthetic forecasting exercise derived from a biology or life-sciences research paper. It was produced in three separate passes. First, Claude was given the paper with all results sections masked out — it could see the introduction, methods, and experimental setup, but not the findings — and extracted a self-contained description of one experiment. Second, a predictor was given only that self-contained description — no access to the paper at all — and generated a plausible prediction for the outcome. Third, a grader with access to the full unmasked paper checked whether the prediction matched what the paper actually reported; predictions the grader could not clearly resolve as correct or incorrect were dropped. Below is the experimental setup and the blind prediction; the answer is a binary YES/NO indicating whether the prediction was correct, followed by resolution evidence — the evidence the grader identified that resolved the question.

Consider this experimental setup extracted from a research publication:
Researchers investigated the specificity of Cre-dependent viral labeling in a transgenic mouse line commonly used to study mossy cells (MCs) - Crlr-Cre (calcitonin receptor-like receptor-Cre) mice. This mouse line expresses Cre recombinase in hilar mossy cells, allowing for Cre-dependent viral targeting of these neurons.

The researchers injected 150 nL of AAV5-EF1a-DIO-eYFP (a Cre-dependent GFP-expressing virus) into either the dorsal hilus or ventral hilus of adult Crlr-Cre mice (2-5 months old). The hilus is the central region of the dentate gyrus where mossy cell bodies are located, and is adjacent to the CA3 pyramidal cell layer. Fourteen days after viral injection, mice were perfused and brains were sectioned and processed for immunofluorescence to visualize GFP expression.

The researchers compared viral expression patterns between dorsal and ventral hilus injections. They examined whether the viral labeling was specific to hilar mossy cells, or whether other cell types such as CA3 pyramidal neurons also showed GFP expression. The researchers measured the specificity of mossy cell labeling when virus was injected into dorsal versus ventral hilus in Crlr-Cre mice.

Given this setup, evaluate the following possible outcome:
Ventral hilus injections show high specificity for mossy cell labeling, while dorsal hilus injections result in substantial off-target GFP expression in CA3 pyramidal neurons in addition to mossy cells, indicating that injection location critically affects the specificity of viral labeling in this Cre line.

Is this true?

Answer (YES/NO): NO